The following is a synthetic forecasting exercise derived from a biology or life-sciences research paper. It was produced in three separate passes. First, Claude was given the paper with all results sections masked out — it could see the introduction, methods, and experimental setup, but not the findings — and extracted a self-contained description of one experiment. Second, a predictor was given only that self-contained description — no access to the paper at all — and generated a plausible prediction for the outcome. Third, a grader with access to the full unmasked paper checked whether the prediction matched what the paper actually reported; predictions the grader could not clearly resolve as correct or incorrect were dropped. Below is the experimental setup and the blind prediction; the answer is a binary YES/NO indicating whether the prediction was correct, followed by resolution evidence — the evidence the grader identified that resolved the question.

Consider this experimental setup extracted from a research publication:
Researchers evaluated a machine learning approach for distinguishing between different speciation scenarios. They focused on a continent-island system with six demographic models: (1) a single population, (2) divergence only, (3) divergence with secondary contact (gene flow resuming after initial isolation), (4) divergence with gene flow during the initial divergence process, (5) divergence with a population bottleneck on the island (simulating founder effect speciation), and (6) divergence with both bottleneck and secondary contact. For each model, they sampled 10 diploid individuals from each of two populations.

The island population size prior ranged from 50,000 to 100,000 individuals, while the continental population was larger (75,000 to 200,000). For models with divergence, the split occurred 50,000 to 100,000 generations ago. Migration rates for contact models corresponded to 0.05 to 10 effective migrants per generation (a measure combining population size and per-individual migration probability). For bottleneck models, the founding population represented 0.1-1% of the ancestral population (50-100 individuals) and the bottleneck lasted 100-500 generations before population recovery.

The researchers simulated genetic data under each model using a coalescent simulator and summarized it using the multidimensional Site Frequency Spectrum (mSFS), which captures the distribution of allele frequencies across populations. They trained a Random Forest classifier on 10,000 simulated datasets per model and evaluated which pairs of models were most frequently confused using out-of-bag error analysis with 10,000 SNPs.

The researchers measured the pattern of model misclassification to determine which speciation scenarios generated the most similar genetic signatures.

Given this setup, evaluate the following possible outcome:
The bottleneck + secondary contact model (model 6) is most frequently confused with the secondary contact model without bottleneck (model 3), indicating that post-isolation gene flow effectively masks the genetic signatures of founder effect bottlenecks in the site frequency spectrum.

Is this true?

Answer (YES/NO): YES